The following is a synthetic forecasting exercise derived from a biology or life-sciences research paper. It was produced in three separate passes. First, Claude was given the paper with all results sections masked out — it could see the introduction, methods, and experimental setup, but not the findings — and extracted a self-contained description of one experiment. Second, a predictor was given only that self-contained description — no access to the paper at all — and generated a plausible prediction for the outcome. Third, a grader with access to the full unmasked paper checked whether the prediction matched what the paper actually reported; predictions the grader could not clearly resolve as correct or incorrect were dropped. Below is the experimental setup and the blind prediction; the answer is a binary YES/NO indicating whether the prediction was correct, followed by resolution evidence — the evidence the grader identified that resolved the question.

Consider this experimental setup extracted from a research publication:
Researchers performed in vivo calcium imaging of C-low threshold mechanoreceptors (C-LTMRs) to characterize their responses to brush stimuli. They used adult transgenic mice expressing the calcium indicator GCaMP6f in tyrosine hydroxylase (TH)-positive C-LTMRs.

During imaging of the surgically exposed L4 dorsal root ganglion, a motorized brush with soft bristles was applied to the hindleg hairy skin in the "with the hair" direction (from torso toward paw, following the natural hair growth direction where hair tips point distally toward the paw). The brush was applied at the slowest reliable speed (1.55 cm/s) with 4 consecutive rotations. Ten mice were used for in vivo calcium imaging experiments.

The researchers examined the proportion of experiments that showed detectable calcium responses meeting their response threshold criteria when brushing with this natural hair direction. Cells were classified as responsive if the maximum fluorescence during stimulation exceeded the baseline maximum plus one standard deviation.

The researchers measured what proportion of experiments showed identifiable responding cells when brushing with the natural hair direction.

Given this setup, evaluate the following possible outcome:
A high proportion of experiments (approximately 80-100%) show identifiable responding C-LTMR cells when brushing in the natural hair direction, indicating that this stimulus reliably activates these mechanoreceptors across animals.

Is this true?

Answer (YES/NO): YES